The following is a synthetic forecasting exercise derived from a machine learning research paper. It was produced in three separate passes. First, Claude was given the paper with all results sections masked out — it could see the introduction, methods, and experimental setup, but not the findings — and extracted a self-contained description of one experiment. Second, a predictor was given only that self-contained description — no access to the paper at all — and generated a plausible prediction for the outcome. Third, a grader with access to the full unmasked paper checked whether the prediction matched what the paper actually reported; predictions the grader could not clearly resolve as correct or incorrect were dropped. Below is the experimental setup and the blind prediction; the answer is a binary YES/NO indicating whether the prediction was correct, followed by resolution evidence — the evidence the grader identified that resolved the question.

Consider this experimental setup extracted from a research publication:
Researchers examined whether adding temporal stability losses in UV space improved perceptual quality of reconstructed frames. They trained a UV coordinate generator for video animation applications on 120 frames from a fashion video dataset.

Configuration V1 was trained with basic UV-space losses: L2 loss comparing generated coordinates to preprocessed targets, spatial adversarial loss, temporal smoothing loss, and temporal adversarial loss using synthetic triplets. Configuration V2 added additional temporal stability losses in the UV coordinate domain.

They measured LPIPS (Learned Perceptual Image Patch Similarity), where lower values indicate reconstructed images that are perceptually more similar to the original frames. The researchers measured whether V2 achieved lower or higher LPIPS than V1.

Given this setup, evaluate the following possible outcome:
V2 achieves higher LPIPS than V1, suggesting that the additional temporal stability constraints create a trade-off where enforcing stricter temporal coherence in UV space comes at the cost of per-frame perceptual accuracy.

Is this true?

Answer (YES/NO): NO